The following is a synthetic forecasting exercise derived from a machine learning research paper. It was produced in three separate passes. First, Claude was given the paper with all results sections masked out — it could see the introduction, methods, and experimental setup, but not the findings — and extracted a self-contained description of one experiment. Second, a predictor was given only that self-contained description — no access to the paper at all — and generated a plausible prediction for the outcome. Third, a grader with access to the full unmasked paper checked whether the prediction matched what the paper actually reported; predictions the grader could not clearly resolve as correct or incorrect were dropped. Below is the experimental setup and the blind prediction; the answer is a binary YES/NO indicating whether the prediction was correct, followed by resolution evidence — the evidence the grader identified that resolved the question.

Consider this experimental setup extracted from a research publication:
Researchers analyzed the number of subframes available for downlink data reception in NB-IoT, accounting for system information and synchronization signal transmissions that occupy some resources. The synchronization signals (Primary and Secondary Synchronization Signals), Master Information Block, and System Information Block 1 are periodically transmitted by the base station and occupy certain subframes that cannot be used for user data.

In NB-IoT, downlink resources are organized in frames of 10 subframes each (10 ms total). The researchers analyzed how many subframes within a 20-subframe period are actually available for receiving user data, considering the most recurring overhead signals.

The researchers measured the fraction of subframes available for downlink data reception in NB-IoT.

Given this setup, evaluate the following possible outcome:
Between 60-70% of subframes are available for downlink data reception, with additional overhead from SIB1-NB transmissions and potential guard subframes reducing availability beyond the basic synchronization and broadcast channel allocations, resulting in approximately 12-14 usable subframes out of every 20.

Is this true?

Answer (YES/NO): YES